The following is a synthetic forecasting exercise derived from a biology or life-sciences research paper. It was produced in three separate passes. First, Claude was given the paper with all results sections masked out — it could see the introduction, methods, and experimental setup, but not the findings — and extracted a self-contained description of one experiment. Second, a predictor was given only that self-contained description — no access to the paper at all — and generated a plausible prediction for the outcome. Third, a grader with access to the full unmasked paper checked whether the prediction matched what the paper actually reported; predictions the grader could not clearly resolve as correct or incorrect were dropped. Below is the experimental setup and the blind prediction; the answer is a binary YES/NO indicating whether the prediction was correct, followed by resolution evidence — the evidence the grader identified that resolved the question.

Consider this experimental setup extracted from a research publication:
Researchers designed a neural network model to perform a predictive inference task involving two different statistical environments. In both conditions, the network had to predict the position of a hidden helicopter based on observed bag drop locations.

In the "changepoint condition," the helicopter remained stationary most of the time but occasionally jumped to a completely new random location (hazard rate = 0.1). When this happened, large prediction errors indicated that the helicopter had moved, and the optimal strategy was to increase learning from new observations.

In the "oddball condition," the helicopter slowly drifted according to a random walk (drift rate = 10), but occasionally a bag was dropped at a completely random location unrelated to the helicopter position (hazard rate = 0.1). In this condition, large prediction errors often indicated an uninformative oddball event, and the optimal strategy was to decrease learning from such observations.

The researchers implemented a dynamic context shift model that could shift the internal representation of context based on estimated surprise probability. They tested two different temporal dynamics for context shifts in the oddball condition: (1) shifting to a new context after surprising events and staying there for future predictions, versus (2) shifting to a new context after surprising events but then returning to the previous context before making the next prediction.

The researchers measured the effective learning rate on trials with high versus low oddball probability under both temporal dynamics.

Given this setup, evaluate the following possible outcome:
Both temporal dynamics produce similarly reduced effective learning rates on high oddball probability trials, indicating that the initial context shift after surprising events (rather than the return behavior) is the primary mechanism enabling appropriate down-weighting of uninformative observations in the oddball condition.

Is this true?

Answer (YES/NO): NO